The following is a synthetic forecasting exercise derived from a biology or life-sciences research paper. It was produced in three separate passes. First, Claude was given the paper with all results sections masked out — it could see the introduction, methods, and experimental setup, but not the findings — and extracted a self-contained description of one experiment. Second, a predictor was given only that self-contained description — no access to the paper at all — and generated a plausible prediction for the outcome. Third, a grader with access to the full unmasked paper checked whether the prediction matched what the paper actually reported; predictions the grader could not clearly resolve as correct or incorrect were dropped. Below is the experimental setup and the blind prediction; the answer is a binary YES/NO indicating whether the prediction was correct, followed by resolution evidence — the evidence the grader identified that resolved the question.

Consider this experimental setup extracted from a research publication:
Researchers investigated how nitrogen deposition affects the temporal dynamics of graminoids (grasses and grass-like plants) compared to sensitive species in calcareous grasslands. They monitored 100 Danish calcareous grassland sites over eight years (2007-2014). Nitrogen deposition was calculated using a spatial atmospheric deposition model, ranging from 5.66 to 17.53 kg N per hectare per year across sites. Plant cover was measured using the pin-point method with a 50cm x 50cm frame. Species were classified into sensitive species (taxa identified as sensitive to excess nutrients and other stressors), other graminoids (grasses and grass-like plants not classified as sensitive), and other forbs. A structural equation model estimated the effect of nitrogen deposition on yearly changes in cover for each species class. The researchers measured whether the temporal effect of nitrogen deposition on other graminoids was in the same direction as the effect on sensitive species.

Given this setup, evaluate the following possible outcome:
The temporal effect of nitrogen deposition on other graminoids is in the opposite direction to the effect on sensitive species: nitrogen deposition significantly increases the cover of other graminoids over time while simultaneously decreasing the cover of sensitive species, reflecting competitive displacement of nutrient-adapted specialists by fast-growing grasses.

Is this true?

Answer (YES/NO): NO